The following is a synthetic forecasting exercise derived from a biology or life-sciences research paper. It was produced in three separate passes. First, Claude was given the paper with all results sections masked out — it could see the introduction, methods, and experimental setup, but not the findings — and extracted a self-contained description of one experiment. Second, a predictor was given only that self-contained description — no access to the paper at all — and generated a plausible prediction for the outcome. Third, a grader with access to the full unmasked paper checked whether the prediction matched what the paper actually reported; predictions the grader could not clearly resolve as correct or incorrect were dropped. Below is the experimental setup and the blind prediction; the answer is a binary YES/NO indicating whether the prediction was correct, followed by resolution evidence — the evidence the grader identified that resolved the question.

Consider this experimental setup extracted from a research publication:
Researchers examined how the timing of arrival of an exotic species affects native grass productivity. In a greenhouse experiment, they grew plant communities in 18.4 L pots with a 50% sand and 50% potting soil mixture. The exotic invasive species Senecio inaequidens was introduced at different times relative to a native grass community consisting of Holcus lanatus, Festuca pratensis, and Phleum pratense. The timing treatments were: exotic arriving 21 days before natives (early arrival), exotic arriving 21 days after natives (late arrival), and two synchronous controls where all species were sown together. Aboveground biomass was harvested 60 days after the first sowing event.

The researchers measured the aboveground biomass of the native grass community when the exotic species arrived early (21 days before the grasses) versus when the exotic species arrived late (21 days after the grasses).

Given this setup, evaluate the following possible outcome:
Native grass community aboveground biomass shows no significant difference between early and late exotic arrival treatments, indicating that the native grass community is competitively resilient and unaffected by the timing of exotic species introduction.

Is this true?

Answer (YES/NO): NO